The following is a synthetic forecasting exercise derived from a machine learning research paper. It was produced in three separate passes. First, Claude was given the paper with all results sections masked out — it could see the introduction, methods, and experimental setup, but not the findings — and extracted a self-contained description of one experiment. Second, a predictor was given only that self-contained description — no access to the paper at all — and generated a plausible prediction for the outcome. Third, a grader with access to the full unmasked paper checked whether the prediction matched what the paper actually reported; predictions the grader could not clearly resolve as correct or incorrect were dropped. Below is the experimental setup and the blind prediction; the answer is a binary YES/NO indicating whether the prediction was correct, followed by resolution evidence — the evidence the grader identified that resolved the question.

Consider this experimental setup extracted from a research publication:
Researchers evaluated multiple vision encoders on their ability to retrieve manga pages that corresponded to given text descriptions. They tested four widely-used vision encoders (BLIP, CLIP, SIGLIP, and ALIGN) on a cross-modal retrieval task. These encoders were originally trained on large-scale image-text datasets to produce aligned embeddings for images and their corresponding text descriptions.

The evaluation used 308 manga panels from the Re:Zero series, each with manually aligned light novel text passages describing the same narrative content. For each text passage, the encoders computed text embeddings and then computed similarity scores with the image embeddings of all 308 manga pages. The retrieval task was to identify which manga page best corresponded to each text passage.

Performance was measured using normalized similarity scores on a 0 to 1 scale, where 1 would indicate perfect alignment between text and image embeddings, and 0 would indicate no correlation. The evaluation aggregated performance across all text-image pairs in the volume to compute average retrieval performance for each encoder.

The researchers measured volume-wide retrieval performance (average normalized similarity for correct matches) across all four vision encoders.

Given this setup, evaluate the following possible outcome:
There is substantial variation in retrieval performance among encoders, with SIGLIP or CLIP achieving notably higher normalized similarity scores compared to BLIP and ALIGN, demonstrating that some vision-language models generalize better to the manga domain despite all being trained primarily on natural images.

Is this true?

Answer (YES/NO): NO